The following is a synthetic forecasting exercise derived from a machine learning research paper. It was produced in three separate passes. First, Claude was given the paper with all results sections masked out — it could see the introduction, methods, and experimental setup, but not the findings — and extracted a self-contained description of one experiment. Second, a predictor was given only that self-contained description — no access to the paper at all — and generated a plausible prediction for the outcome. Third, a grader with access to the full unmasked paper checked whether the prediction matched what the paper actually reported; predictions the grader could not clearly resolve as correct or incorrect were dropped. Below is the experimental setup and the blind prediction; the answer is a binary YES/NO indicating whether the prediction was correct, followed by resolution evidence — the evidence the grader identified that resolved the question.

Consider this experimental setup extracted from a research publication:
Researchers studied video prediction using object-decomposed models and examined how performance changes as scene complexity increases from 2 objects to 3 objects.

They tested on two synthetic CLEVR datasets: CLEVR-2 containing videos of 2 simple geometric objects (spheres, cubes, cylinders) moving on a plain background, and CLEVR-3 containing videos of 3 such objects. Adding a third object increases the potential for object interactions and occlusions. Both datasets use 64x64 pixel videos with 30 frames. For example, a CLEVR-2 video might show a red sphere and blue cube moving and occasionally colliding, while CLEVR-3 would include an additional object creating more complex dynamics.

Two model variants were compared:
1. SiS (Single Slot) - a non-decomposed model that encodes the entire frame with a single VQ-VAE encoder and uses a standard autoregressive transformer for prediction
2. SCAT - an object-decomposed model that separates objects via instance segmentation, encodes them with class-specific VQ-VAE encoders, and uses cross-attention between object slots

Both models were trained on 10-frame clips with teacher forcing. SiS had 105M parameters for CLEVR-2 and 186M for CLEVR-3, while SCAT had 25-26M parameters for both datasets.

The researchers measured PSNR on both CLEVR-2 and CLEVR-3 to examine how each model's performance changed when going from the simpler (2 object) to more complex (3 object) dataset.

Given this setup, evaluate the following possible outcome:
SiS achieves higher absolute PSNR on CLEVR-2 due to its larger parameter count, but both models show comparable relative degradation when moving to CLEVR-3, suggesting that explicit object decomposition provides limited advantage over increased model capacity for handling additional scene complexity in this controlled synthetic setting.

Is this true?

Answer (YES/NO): NO